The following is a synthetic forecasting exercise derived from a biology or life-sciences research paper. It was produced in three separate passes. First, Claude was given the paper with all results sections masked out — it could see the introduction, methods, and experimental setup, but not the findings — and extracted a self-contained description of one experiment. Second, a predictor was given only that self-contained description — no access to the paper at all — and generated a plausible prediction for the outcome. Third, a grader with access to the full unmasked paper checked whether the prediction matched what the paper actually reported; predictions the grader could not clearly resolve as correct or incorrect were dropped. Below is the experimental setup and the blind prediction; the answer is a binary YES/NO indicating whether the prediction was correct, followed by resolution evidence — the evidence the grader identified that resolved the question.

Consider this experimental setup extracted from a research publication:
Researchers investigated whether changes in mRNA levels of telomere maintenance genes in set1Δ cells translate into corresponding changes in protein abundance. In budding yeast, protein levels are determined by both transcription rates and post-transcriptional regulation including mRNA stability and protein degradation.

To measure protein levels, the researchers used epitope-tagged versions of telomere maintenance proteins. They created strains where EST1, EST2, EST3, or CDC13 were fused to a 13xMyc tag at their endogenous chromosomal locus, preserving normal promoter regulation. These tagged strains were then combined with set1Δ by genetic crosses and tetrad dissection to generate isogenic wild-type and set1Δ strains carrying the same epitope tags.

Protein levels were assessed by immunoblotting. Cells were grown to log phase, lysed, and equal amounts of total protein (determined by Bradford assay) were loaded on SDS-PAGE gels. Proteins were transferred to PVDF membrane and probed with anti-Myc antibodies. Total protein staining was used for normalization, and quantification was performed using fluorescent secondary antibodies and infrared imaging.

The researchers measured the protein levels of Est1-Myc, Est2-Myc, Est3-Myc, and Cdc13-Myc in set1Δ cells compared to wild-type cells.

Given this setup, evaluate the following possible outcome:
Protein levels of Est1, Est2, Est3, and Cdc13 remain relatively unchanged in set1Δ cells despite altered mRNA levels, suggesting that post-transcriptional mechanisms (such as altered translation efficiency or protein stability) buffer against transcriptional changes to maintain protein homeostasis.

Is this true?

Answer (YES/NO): NO